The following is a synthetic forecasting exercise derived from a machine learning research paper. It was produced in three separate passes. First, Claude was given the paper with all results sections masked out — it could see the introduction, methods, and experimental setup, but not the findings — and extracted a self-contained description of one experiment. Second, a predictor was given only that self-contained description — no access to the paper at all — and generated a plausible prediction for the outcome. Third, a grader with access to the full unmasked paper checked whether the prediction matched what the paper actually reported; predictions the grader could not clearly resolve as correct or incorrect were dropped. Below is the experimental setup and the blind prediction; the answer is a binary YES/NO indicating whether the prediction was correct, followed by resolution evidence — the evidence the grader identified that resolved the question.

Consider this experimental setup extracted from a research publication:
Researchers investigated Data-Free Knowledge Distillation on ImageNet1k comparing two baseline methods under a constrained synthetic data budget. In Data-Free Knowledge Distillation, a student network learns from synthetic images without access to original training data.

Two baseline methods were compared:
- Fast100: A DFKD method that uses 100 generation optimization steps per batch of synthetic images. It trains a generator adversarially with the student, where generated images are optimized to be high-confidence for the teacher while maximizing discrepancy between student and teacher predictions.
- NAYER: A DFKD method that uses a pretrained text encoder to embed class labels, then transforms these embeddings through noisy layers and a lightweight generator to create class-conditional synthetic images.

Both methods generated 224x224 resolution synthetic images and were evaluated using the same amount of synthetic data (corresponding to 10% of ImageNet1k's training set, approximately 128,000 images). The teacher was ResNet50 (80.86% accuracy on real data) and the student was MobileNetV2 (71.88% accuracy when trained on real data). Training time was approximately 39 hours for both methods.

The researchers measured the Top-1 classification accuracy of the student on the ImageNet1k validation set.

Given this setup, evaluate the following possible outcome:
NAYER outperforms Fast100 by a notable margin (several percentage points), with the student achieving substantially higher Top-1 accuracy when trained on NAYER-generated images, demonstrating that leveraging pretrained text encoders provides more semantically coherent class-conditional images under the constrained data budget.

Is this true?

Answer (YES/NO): NO